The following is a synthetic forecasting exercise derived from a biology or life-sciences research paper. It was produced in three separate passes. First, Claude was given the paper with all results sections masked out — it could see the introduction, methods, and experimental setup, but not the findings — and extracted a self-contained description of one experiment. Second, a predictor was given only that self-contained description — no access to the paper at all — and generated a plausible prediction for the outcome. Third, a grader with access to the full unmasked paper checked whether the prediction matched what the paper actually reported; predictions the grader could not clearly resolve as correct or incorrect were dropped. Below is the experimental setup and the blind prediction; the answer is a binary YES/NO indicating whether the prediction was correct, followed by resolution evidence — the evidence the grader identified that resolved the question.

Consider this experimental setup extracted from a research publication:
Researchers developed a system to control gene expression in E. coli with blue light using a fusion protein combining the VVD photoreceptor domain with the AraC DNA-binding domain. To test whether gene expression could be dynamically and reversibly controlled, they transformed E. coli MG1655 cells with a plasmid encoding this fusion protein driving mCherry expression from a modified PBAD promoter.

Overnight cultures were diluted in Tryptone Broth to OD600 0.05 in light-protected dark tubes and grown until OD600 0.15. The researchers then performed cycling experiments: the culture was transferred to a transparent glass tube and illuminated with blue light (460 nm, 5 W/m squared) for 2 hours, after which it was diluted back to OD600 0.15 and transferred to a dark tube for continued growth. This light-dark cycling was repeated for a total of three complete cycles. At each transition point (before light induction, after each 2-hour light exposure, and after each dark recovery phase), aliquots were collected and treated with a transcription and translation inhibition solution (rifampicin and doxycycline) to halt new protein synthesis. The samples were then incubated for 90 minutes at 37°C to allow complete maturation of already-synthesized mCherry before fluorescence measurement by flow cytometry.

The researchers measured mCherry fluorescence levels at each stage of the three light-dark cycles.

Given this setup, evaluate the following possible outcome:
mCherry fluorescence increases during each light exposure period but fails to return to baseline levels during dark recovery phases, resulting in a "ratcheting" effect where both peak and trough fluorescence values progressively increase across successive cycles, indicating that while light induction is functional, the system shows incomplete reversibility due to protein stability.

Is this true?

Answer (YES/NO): NO